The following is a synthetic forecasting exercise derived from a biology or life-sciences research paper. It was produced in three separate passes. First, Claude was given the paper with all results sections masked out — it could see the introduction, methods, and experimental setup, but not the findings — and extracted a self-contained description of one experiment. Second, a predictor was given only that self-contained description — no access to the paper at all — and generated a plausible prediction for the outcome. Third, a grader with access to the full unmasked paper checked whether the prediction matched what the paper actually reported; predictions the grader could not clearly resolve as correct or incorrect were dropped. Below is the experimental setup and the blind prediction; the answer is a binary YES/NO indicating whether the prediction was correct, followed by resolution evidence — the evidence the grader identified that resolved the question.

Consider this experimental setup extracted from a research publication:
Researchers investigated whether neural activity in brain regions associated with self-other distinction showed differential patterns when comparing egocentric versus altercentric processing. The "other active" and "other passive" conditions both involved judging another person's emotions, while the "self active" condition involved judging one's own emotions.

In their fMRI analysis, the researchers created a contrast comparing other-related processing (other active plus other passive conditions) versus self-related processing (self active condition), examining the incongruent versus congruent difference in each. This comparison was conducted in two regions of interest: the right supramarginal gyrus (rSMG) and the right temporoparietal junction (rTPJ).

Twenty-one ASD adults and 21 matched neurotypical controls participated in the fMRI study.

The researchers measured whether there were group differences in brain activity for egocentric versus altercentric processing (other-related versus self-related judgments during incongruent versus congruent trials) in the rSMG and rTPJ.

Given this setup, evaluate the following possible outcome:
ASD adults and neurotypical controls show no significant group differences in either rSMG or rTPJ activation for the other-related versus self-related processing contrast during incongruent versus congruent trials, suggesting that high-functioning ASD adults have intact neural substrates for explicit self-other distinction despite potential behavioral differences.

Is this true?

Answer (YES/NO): NO